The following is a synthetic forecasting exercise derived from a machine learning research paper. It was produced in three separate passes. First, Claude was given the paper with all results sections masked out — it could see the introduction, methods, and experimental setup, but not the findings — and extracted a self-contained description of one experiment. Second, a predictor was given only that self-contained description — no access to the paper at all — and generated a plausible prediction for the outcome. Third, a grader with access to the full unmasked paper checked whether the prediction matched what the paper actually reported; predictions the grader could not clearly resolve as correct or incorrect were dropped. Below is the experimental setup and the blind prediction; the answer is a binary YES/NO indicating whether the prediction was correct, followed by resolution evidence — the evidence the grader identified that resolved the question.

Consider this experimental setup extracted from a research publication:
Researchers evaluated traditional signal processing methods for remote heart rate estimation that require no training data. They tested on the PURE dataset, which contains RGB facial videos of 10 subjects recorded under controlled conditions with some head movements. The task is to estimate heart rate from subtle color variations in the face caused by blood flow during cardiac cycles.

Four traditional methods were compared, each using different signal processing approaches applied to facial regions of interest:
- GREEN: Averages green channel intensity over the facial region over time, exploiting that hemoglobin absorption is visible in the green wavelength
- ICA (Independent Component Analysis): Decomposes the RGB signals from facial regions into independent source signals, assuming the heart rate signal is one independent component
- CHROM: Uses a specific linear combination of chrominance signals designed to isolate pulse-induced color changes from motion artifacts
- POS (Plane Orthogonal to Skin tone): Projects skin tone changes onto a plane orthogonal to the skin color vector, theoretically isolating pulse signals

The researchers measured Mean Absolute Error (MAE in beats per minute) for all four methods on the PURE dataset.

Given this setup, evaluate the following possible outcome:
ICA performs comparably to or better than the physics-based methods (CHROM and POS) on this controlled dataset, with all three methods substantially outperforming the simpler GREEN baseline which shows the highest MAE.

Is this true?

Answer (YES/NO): YES